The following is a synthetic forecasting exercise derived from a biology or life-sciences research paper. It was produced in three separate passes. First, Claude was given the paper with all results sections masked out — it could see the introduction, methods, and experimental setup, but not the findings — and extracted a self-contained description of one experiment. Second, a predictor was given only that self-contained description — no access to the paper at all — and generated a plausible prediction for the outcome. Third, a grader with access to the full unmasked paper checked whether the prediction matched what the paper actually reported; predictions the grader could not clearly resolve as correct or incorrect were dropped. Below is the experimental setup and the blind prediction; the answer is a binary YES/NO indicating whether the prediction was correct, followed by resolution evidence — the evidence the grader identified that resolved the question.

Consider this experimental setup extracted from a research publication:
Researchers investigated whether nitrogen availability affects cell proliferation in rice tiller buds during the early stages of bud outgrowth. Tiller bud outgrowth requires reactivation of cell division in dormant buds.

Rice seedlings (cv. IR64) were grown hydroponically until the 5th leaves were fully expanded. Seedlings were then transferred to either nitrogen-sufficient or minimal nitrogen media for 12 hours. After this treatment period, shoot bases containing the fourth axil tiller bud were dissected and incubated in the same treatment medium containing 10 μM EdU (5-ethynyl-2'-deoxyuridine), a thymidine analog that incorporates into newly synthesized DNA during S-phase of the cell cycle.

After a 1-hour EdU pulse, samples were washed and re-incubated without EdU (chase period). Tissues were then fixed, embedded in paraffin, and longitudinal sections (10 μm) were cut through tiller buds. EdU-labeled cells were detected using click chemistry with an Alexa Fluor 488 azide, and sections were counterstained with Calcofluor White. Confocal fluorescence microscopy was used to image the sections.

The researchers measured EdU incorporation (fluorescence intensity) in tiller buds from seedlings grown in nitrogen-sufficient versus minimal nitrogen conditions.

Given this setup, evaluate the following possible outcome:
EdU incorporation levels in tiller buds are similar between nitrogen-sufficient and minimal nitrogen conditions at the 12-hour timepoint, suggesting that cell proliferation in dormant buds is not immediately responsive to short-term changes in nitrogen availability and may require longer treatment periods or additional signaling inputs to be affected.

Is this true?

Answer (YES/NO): NO